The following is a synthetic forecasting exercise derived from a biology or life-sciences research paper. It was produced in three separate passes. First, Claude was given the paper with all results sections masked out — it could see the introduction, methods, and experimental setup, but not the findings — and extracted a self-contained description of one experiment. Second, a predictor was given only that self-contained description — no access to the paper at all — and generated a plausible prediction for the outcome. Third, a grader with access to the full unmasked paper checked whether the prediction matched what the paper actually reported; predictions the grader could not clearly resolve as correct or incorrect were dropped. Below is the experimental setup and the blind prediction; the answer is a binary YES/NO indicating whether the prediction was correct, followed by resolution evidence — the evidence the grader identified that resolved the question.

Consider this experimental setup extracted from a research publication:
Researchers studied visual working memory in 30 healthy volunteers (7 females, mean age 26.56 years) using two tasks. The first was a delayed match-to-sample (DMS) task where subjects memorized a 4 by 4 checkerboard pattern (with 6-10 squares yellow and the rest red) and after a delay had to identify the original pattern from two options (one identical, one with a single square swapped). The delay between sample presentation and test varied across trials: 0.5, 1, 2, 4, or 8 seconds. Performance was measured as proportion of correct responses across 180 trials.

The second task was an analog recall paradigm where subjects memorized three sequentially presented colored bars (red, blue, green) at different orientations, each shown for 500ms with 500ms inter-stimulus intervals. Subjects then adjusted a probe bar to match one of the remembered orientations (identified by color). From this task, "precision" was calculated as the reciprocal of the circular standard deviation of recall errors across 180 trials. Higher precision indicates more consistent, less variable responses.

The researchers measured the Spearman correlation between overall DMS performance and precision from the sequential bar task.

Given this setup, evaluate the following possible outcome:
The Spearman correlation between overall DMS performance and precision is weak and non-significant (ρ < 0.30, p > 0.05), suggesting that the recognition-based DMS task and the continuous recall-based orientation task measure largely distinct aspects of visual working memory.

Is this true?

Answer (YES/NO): NO